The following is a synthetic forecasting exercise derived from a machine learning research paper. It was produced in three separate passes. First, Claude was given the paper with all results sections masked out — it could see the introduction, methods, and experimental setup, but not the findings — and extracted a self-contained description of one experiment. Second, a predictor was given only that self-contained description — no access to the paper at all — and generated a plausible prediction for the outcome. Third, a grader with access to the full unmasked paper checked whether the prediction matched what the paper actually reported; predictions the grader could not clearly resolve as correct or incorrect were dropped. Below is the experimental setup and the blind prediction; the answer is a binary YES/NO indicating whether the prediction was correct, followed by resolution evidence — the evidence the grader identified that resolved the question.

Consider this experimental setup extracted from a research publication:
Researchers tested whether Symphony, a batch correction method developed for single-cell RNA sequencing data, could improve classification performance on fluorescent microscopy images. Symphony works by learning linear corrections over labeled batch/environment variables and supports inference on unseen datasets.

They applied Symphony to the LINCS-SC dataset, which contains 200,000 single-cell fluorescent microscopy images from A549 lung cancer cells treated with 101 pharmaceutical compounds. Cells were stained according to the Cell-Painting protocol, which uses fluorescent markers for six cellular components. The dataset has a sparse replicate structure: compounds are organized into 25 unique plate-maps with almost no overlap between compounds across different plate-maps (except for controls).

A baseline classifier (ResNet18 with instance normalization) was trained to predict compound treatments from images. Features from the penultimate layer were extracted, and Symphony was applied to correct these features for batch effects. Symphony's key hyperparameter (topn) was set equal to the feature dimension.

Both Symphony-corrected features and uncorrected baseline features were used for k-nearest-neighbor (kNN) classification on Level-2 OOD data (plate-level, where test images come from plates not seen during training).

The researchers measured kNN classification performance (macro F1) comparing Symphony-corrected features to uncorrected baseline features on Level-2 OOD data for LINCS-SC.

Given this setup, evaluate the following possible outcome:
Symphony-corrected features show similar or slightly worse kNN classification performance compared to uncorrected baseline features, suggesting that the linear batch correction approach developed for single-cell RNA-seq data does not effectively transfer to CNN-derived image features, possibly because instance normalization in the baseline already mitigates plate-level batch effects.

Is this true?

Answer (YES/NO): NO